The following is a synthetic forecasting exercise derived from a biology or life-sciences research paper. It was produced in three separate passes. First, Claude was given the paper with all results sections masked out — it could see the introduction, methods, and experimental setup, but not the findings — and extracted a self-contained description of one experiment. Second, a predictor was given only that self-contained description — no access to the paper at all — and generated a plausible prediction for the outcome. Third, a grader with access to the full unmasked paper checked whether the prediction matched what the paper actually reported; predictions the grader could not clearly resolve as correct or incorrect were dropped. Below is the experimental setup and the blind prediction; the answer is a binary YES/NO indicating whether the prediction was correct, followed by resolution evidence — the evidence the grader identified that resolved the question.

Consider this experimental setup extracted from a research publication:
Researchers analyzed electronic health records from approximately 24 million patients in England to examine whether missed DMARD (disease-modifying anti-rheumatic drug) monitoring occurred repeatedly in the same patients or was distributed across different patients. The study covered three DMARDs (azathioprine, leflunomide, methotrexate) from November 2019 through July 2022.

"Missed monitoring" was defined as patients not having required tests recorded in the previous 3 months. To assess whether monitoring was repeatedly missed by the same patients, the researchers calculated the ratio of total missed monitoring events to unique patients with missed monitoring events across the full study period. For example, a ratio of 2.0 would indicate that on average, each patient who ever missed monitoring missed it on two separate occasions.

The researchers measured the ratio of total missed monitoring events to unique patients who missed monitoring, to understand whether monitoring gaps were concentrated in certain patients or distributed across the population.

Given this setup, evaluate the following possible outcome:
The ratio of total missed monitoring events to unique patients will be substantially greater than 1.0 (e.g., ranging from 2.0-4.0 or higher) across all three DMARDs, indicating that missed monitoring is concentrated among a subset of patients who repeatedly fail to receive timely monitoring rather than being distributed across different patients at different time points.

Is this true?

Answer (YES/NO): YES